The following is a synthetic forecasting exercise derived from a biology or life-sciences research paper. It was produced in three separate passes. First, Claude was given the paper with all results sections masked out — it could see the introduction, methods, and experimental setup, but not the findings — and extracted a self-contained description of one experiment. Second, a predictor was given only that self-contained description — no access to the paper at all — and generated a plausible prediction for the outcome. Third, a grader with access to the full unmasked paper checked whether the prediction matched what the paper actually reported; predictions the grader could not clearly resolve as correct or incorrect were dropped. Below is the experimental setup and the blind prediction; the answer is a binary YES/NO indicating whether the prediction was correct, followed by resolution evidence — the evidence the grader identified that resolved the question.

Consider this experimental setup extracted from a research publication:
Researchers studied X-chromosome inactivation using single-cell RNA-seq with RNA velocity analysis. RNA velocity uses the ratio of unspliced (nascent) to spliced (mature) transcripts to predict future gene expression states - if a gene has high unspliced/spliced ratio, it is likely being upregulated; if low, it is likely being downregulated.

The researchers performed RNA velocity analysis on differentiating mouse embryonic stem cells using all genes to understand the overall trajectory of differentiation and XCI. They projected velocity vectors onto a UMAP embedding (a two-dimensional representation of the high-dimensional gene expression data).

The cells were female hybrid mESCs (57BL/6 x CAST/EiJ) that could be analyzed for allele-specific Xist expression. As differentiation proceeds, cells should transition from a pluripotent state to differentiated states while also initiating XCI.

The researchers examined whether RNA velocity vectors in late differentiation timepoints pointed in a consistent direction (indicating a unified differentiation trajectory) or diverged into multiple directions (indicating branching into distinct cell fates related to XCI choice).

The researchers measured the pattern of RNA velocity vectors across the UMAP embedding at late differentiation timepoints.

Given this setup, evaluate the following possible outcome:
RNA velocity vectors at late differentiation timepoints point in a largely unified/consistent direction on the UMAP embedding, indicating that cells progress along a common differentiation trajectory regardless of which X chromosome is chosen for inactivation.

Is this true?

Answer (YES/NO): YES